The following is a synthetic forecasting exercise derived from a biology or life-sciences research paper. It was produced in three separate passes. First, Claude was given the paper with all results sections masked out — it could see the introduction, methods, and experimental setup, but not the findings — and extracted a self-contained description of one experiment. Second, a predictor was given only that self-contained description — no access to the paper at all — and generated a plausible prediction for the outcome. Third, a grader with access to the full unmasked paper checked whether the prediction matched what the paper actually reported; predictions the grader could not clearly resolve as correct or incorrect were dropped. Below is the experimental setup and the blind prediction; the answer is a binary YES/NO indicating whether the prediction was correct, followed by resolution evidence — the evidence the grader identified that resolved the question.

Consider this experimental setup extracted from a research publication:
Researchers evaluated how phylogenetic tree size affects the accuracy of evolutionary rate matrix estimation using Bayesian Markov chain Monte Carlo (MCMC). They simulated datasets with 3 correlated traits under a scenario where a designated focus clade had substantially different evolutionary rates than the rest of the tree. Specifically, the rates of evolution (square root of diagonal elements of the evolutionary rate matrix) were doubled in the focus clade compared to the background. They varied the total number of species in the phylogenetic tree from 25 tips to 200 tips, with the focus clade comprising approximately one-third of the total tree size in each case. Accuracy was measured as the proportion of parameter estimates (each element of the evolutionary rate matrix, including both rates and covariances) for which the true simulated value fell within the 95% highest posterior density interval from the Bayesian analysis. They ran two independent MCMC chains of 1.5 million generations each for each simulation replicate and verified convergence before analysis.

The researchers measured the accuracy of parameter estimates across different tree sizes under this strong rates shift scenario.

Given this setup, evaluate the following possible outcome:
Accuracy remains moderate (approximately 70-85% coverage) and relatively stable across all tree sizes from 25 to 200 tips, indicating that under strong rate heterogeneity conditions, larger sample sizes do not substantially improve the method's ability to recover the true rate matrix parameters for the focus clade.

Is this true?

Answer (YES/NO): NO